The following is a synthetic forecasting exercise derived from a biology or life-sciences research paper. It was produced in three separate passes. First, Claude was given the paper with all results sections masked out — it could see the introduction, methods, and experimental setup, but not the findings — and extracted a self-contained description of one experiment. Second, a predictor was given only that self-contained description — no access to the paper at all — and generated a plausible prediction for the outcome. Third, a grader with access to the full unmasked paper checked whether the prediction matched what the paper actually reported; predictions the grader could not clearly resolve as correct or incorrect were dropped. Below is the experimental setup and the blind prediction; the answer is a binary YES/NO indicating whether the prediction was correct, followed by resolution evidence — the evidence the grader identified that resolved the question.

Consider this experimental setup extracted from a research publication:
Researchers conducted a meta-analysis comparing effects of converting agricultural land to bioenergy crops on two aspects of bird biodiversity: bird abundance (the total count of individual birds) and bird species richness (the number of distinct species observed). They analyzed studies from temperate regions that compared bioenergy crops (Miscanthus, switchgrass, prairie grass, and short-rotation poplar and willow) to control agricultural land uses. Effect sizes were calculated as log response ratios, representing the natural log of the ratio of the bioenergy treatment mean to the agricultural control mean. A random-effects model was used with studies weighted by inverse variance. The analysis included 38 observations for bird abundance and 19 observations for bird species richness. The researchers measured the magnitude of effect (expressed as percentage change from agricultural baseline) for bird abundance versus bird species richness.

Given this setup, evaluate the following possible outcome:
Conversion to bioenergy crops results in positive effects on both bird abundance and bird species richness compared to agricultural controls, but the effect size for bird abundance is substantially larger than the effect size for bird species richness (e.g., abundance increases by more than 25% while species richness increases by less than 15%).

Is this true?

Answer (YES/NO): NO